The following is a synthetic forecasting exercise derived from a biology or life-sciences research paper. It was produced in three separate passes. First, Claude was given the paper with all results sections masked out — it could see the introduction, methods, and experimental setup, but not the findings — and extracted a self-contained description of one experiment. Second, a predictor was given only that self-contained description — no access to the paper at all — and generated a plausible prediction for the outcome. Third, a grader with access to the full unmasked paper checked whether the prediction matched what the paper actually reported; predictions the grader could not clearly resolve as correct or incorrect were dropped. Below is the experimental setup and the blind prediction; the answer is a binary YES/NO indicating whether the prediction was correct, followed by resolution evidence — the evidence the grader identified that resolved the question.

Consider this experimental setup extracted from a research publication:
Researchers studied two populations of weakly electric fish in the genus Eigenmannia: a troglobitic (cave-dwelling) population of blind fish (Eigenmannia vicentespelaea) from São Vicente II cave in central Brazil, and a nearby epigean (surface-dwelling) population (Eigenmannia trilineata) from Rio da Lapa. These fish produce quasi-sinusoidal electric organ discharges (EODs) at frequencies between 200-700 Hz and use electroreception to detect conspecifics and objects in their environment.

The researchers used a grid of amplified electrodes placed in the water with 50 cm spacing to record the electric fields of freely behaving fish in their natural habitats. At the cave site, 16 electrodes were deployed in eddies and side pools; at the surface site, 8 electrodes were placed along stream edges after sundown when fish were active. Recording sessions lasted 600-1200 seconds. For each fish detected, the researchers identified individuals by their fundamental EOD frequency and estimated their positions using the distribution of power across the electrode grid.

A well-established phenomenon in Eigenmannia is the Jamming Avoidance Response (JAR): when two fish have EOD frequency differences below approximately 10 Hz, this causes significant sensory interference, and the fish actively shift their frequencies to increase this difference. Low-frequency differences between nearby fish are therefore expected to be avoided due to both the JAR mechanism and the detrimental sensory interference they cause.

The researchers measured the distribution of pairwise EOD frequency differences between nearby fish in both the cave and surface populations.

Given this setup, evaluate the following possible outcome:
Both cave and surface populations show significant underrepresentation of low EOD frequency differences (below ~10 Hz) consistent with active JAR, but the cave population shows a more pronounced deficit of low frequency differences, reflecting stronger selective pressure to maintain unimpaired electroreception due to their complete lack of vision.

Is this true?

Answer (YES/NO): NO